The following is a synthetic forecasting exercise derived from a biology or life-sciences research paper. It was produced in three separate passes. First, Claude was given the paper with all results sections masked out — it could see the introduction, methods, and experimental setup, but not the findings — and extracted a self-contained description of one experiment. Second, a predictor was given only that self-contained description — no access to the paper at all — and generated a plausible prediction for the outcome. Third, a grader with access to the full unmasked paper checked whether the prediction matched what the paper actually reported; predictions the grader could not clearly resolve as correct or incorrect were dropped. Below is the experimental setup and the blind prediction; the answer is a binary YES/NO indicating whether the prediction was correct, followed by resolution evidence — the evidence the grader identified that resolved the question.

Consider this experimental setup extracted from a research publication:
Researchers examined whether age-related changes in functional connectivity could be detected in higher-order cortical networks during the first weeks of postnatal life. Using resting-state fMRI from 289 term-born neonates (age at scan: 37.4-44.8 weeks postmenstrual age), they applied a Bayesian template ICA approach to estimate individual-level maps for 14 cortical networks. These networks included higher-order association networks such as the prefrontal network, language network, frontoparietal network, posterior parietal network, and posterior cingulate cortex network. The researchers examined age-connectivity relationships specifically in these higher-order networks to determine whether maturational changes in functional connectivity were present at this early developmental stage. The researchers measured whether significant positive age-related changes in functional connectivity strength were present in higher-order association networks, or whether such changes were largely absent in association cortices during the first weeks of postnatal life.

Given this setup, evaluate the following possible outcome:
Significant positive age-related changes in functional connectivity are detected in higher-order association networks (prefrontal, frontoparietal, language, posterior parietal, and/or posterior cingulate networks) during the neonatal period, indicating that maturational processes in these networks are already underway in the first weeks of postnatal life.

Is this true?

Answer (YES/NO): YES